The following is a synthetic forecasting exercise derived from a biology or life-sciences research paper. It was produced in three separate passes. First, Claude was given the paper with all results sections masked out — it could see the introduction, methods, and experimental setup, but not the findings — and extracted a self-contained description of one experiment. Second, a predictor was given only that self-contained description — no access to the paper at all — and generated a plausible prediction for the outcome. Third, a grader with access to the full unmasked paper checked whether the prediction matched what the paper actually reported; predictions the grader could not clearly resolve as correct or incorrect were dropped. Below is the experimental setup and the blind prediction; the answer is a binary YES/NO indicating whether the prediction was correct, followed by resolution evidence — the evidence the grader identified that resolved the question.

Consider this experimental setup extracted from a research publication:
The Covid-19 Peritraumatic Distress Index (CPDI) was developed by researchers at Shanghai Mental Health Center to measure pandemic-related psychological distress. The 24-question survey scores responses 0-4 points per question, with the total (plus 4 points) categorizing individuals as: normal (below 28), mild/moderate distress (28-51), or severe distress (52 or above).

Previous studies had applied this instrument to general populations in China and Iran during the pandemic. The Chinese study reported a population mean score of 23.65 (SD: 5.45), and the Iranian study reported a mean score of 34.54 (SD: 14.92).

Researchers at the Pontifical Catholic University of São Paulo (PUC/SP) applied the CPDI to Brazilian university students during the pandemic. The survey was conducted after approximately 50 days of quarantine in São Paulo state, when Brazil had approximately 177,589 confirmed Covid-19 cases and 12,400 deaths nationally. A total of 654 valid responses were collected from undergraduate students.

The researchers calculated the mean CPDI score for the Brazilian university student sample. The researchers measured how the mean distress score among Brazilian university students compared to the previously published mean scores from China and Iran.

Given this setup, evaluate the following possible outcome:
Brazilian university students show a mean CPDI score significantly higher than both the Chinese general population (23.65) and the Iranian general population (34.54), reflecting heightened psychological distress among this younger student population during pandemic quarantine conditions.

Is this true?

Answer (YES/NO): YES